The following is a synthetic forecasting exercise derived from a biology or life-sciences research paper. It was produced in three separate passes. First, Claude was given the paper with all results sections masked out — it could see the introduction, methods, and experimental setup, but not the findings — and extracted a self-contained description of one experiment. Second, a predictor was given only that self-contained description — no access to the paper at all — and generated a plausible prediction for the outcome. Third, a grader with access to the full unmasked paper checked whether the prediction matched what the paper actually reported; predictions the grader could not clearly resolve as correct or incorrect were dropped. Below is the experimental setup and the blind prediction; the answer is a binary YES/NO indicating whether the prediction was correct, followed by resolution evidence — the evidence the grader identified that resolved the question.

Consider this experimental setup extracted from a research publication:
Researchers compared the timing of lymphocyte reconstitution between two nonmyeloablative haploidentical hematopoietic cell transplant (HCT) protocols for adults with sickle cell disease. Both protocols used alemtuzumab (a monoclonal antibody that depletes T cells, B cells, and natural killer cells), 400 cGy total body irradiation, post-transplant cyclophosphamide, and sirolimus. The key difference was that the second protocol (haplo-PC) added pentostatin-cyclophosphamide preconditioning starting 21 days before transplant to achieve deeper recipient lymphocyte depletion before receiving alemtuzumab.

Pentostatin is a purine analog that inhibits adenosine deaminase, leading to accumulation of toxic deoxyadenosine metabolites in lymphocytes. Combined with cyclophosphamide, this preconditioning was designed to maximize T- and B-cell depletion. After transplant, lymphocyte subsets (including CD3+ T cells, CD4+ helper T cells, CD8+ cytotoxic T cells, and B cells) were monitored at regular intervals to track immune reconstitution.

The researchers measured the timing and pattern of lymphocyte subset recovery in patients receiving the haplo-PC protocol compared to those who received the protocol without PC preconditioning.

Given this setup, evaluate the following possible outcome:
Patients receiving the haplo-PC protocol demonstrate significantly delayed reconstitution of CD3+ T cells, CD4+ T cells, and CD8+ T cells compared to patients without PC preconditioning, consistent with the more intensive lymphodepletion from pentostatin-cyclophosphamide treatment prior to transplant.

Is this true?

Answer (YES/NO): NO